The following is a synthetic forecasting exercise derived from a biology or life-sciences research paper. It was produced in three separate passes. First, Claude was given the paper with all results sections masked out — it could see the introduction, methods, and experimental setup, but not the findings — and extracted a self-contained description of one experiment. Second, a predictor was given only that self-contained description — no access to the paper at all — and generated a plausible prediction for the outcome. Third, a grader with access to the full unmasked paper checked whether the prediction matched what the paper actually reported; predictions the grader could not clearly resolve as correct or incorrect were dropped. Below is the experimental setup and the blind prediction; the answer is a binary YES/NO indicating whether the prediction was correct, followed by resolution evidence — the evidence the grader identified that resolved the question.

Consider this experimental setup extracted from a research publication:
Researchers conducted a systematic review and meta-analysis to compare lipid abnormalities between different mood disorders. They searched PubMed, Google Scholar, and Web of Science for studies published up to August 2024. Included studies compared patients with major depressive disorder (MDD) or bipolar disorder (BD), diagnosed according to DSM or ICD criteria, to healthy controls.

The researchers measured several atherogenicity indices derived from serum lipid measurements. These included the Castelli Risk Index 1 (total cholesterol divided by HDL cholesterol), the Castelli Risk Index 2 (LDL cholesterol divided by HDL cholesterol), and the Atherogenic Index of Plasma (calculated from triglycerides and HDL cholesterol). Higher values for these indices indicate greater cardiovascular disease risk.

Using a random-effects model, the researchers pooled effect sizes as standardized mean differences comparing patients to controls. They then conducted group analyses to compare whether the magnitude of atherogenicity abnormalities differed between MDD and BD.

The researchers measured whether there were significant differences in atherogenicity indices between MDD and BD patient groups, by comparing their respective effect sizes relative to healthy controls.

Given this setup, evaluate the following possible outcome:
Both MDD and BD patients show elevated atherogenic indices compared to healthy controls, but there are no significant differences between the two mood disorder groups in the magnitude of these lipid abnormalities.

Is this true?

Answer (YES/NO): YES